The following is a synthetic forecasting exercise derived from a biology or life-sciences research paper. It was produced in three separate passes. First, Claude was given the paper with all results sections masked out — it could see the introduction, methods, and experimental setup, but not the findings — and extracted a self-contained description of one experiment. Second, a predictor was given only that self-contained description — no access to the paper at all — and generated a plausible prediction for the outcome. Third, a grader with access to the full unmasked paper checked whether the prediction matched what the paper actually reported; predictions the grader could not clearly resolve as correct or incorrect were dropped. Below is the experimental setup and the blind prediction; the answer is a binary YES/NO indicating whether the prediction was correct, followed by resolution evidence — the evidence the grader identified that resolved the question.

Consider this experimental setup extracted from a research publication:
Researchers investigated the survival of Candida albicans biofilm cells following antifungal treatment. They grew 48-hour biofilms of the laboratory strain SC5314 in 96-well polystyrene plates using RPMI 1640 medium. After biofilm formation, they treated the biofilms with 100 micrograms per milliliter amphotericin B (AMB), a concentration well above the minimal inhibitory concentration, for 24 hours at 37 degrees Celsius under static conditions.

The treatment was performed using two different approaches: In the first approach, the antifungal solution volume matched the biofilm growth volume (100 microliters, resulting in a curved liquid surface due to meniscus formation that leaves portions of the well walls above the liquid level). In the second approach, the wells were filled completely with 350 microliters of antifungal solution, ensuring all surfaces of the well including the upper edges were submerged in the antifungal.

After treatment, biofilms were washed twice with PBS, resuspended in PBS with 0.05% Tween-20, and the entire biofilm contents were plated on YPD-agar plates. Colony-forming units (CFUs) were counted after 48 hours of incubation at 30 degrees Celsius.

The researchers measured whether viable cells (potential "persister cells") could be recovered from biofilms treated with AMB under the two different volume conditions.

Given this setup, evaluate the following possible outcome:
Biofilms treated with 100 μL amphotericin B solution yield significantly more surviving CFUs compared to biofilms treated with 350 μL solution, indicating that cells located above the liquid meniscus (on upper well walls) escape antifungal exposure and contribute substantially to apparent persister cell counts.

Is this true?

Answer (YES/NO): YES